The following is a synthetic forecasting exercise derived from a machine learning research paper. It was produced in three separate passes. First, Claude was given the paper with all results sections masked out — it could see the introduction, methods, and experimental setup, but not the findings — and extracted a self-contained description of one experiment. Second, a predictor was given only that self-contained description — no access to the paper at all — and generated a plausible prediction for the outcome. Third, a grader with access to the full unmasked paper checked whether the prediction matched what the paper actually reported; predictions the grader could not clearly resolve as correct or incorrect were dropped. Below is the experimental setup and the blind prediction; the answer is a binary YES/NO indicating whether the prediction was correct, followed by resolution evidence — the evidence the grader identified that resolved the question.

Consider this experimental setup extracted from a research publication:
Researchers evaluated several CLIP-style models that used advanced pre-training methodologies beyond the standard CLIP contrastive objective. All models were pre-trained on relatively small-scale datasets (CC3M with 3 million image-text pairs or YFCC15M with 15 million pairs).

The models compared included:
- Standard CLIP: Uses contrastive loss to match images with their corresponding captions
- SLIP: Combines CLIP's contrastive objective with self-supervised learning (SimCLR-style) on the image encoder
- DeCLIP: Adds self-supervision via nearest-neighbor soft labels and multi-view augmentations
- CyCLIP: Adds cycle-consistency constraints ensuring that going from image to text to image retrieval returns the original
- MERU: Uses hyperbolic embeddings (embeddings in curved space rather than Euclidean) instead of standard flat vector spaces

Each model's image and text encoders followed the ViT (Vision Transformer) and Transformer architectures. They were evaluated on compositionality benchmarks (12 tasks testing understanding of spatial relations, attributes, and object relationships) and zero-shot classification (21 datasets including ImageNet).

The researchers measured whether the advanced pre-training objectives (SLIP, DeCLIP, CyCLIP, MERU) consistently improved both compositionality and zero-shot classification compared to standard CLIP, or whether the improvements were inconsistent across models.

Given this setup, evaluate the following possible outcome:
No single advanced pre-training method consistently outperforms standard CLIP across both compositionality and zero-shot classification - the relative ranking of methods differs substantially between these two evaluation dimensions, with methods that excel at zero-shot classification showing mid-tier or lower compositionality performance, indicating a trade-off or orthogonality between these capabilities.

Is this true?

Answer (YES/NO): NO